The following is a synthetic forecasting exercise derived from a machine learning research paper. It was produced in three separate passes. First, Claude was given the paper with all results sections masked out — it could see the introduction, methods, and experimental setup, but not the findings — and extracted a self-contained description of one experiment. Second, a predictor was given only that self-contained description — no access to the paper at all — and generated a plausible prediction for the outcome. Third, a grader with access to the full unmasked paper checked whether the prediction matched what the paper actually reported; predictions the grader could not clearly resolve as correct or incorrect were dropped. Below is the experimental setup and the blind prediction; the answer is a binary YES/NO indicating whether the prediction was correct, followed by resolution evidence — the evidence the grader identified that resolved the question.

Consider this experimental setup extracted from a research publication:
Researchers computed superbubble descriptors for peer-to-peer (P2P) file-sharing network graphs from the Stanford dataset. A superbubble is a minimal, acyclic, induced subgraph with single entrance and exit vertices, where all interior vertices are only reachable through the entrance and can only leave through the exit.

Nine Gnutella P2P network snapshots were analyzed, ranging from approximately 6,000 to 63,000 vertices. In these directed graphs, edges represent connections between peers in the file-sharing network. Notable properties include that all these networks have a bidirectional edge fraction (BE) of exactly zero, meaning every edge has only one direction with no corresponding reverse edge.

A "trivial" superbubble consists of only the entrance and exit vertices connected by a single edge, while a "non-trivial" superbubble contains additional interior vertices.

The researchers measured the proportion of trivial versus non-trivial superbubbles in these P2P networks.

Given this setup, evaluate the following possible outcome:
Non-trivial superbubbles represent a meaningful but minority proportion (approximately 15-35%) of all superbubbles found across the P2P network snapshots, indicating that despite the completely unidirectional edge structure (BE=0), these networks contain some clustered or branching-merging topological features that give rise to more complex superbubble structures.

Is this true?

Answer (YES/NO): NO